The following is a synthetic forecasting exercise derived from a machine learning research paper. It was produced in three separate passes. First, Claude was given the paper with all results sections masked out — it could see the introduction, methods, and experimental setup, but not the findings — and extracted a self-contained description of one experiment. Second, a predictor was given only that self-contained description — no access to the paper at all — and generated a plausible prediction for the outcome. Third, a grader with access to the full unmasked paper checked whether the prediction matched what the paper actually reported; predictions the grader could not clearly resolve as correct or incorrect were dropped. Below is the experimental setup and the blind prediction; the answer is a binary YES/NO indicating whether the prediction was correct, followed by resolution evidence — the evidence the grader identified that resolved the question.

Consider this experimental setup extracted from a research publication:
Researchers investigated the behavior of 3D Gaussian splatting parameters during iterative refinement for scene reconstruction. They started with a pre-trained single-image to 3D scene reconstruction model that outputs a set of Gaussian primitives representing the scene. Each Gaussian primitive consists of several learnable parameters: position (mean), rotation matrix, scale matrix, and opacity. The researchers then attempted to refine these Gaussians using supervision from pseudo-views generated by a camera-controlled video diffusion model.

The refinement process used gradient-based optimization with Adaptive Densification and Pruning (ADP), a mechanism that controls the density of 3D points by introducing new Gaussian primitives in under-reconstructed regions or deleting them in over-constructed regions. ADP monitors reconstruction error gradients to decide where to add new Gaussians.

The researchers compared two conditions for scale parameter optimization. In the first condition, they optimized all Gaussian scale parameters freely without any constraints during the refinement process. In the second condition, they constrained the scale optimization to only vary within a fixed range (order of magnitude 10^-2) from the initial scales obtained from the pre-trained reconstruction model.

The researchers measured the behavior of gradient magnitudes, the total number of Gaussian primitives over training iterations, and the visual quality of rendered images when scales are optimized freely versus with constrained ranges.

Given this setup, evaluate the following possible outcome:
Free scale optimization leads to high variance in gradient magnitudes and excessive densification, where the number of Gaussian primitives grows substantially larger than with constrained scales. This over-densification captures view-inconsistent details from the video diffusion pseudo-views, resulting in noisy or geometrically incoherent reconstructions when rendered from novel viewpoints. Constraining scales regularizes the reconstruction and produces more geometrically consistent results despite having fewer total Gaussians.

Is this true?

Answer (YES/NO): YES